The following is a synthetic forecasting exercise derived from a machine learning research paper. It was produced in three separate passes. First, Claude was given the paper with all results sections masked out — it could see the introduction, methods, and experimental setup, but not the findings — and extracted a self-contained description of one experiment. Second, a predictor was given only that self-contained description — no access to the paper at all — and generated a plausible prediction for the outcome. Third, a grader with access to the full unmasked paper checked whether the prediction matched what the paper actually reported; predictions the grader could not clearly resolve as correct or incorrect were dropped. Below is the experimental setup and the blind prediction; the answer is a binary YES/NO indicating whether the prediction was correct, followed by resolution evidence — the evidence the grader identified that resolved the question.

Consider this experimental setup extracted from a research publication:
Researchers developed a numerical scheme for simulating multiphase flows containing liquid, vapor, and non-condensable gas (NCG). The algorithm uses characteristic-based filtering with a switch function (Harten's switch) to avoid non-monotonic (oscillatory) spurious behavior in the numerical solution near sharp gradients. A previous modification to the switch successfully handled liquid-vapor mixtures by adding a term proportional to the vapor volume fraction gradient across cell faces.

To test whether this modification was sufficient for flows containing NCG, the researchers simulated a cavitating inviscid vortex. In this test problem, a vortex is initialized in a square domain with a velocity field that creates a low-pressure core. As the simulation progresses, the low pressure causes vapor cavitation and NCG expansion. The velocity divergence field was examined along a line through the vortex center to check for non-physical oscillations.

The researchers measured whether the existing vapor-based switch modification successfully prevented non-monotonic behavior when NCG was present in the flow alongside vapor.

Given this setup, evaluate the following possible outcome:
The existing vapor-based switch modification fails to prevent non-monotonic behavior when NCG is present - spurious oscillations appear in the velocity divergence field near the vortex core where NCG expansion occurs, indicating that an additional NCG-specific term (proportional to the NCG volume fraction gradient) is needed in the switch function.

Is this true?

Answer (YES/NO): YES